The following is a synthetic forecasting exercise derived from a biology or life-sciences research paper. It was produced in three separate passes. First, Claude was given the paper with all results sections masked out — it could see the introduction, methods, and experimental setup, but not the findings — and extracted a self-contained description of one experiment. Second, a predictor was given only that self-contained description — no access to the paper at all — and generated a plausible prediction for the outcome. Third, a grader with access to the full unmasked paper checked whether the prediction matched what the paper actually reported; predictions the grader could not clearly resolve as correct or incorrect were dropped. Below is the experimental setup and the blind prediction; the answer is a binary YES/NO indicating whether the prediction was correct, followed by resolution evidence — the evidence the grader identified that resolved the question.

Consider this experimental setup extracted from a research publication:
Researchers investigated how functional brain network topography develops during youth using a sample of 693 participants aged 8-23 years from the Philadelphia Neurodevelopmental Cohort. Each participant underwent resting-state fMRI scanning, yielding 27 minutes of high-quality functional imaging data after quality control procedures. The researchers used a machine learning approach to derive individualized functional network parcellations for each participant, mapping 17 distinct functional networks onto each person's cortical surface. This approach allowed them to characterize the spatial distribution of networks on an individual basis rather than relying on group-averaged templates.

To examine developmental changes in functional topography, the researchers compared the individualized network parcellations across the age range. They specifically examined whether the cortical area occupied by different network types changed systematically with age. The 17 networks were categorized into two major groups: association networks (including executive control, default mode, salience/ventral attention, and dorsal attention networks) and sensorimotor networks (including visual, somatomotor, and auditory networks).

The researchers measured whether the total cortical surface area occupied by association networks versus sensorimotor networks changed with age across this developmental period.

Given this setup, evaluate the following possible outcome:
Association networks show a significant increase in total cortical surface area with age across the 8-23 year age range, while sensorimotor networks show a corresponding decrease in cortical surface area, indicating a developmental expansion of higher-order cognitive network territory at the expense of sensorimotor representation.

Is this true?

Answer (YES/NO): NO